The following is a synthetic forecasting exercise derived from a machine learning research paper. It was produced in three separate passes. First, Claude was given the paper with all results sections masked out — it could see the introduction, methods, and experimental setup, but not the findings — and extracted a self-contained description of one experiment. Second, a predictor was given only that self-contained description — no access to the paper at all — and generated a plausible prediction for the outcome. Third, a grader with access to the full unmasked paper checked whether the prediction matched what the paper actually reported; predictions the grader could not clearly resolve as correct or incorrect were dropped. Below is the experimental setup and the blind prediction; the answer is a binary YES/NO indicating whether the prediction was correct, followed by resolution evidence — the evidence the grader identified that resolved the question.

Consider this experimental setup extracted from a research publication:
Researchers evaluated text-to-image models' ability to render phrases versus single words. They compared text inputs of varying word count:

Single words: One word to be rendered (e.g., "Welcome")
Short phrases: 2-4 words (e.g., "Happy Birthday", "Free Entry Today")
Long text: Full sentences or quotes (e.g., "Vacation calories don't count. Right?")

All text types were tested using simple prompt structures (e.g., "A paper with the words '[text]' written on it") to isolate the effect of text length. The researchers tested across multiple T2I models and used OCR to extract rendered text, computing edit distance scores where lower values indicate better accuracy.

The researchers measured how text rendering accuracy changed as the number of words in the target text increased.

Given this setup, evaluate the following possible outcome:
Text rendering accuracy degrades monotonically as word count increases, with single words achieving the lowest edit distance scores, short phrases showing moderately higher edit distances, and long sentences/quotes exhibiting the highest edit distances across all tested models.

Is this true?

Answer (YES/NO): NO